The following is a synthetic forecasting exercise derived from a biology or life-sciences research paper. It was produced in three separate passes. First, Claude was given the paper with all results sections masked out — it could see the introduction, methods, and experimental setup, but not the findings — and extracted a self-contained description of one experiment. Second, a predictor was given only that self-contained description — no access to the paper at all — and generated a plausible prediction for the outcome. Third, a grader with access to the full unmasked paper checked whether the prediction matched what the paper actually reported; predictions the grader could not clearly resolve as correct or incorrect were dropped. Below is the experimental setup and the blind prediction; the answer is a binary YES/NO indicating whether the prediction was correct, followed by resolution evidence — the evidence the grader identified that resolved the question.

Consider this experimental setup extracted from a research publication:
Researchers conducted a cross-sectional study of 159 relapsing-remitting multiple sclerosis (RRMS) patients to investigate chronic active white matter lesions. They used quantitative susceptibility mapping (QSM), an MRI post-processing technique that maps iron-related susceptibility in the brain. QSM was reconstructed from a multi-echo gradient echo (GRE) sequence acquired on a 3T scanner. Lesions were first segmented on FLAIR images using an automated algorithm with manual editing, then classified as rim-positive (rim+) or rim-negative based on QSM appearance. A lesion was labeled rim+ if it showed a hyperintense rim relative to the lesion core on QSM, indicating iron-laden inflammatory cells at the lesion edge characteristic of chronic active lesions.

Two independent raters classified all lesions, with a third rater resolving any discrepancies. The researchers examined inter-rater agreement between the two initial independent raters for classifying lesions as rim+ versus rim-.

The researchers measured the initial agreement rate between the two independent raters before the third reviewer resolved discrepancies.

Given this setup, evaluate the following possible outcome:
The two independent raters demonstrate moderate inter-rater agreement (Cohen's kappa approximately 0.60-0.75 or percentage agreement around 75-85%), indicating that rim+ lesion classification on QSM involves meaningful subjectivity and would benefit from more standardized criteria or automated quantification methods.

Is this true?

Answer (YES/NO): NO